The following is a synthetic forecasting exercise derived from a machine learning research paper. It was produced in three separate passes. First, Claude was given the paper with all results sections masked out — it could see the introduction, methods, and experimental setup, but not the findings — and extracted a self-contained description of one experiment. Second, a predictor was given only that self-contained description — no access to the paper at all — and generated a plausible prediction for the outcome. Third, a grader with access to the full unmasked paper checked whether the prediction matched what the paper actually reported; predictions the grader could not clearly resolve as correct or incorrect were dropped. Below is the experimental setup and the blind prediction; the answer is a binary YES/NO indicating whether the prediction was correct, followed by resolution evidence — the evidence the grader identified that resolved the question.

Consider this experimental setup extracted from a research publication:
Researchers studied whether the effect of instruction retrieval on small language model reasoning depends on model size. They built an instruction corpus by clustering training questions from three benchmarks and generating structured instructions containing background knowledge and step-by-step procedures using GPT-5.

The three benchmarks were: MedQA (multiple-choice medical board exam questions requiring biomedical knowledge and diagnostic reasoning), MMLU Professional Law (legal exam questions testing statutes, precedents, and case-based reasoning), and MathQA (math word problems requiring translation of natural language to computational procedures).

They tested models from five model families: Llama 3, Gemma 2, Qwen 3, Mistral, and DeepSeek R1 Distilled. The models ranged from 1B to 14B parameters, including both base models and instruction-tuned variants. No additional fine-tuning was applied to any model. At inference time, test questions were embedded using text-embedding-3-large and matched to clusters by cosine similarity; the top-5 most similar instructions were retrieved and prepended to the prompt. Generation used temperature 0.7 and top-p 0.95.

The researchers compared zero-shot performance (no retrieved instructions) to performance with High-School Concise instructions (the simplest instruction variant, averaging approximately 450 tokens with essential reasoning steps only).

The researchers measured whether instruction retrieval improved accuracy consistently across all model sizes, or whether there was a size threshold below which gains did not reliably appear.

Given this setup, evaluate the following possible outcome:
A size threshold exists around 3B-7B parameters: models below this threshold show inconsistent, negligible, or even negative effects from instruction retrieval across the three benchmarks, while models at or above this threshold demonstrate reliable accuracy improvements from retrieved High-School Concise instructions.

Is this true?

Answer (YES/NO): NO